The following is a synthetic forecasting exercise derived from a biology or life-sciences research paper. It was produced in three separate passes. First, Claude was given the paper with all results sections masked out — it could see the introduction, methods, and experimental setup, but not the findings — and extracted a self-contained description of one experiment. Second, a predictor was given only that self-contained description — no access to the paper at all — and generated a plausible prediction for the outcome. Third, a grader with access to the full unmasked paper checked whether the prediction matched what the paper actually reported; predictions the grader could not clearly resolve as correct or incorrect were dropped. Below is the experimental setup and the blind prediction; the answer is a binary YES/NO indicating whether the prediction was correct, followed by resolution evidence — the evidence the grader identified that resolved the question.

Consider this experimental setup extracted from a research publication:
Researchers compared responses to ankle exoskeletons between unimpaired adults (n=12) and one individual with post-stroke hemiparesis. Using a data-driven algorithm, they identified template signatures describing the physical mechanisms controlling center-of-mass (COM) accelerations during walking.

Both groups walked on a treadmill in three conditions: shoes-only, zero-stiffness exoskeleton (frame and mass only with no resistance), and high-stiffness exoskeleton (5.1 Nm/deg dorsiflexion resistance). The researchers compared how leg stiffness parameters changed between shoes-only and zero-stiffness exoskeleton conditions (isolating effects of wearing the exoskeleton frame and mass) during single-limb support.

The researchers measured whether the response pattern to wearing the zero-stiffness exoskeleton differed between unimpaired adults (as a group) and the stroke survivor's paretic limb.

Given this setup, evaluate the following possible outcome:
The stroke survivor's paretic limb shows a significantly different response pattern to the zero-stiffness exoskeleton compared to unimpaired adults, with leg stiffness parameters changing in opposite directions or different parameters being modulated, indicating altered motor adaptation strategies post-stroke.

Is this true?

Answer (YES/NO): NO